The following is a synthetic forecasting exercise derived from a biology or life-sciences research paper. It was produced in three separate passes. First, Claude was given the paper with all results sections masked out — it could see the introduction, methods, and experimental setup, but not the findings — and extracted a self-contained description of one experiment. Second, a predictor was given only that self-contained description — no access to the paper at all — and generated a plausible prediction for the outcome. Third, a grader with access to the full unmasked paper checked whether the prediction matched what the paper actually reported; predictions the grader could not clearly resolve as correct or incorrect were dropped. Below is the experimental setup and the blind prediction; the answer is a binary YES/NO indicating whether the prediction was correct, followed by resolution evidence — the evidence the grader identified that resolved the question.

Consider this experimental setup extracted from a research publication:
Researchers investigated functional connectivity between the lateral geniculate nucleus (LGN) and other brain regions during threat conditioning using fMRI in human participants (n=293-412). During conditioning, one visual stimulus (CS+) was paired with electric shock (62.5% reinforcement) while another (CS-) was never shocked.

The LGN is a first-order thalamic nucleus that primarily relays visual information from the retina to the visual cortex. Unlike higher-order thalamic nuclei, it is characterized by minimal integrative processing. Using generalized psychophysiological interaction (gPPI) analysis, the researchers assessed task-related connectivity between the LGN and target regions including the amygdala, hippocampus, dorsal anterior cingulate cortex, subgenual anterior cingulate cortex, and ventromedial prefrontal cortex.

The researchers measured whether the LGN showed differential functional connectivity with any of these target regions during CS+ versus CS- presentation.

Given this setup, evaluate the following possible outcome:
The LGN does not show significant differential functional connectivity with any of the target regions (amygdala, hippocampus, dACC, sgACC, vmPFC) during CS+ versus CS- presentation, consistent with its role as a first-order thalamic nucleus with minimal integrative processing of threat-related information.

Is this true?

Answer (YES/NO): YES